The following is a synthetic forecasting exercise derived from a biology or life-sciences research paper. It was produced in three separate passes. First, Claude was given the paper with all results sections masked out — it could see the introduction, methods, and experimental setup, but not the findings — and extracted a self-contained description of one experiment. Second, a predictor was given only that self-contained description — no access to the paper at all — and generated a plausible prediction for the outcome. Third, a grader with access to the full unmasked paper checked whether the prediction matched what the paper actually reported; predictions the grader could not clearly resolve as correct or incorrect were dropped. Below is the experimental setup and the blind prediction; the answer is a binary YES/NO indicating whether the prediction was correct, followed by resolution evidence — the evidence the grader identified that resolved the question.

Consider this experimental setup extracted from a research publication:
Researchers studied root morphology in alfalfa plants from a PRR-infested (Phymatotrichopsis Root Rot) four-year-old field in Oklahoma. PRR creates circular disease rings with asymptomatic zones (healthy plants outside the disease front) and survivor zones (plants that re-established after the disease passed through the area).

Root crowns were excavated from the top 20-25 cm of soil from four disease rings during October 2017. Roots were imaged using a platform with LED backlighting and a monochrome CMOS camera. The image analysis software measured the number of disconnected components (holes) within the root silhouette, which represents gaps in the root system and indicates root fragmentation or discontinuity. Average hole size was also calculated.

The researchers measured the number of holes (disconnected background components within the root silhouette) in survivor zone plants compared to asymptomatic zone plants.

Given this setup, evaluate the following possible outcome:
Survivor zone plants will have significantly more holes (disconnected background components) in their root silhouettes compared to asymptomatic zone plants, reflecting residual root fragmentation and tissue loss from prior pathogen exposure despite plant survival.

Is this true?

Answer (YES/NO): YES